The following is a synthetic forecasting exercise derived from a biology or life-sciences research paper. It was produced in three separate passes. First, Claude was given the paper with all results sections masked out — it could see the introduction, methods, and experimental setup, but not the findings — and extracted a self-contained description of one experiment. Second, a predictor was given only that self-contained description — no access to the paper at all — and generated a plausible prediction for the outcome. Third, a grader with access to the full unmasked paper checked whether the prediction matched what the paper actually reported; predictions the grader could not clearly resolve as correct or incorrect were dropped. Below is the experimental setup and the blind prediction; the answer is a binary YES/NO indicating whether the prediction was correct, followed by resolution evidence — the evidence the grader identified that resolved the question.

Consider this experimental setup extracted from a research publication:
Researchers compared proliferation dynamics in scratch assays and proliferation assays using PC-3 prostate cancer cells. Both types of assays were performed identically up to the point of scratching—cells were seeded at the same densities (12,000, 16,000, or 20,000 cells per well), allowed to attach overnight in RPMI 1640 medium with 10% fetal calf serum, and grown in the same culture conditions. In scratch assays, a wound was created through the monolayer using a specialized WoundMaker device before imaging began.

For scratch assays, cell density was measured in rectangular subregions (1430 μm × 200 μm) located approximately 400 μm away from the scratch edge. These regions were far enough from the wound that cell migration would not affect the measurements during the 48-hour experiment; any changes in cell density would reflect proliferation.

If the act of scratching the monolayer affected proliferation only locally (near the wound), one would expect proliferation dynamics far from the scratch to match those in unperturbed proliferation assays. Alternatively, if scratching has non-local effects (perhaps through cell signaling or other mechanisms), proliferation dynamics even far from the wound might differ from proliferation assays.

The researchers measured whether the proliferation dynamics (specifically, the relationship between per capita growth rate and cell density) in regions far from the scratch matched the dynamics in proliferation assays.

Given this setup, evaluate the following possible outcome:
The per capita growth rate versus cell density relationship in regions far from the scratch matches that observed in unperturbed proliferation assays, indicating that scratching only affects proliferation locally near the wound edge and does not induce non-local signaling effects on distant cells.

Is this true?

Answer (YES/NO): NO